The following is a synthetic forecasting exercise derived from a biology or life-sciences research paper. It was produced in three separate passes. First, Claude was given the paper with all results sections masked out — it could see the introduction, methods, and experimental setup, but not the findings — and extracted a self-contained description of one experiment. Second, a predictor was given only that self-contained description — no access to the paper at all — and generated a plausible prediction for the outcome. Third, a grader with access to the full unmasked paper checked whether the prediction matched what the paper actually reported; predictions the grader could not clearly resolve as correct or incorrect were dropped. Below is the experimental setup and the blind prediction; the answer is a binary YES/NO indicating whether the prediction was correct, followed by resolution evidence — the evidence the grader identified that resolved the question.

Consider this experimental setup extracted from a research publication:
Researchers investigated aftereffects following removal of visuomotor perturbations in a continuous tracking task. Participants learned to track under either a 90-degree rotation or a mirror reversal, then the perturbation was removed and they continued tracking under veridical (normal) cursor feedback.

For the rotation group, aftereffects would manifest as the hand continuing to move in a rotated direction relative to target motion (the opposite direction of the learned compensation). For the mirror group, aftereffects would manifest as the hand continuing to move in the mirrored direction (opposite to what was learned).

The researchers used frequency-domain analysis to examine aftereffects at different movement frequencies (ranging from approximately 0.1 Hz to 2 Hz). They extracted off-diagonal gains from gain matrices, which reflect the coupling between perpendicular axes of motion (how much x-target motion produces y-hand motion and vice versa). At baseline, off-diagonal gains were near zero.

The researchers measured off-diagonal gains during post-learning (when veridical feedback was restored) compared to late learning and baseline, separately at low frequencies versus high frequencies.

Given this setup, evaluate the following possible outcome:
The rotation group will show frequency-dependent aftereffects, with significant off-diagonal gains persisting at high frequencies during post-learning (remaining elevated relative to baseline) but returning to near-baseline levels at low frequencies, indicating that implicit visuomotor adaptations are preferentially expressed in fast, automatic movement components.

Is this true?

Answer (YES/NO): YES